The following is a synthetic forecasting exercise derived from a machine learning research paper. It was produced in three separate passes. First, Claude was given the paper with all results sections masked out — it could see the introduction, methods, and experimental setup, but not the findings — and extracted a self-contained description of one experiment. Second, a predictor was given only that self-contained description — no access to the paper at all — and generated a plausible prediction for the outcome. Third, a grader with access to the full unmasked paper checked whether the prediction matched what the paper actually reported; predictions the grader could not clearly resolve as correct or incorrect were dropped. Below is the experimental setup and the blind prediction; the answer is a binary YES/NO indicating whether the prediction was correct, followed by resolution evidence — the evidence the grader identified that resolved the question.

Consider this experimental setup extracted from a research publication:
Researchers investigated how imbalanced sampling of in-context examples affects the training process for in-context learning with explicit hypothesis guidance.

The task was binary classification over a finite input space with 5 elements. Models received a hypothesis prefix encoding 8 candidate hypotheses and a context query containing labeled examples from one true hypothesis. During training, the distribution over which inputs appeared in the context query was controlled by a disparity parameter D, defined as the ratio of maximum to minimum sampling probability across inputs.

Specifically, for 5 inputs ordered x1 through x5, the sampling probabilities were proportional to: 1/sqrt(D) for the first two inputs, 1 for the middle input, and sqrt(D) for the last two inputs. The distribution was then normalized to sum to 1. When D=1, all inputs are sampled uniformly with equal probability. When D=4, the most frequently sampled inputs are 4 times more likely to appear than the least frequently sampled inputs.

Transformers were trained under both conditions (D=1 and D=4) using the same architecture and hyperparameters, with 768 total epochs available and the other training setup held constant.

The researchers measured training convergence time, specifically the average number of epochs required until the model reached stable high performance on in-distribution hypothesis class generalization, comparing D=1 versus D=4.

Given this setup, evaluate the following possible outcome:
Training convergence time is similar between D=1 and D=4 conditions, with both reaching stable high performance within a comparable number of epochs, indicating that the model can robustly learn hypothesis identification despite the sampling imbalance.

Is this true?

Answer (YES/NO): NO